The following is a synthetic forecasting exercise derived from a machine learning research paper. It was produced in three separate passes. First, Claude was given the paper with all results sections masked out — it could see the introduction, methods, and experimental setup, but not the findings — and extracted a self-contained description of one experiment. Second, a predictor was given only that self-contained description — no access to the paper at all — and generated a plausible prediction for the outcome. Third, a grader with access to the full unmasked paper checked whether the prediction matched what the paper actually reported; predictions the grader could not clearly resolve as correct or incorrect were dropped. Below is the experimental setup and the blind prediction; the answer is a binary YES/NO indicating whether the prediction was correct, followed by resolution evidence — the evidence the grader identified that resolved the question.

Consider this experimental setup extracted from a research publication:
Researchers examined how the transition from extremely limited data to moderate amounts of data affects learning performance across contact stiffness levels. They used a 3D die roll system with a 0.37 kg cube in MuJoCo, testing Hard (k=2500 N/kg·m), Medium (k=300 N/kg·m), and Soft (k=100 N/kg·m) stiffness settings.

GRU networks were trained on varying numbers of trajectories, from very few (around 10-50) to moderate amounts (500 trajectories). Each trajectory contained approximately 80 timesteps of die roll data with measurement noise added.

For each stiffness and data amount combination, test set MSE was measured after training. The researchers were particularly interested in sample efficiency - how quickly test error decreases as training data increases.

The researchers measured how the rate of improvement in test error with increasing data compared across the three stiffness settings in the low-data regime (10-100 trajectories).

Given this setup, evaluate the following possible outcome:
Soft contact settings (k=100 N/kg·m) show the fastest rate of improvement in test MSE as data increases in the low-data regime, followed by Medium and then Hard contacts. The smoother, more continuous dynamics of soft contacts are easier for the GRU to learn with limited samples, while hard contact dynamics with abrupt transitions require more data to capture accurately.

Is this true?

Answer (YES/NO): YES